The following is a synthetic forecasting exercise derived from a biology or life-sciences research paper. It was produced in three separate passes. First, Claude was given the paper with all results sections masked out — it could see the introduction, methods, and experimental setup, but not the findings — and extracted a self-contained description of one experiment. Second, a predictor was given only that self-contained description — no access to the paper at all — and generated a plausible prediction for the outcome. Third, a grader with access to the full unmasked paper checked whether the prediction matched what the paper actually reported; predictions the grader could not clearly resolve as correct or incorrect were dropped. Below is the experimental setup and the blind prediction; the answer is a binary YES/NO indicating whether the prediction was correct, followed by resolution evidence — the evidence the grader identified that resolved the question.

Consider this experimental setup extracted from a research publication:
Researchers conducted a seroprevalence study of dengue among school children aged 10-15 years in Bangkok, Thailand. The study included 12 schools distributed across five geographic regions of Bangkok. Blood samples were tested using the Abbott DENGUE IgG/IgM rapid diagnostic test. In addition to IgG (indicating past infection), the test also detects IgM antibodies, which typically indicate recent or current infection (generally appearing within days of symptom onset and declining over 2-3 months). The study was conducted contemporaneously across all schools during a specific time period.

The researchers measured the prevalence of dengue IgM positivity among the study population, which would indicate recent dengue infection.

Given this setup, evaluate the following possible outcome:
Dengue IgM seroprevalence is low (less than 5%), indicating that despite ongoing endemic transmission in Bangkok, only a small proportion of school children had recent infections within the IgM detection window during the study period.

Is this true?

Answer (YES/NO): NO